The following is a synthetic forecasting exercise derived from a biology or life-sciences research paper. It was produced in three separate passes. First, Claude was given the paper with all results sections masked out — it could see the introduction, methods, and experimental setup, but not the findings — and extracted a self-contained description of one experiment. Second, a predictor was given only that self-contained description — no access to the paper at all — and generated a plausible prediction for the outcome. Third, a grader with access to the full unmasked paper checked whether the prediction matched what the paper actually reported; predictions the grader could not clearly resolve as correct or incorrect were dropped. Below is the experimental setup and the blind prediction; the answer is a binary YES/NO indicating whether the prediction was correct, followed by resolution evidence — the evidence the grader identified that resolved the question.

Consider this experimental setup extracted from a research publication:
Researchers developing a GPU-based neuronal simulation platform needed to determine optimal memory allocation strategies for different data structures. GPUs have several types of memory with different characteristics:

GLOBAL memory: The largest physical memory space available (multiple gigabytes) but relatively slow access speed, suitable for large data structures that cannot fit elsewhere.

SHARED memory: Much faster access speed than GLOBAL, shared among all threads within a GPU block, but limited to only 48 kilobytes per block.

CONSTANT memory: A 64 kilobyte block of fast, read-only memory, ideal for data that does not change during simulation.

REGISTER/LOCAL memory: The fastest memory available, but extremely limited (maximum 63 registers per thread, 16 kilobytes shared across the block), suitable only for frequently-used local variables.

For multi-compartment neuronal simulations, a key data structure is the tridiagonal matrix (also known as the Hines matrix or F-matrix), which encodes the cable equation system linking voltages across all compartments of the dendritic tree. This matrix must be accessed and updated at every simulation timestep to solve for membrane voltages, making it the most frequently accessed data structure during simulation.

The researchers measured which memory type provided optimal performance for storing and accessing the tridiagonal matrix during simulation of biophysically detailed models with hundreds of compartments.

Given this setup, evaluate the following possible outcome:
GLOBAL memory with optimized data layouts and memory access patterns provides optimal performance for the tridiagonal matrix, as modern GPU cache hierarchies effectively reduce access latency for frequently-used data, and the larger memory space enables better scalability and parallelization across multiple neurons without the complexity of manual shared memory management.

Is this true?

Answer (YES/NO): NO